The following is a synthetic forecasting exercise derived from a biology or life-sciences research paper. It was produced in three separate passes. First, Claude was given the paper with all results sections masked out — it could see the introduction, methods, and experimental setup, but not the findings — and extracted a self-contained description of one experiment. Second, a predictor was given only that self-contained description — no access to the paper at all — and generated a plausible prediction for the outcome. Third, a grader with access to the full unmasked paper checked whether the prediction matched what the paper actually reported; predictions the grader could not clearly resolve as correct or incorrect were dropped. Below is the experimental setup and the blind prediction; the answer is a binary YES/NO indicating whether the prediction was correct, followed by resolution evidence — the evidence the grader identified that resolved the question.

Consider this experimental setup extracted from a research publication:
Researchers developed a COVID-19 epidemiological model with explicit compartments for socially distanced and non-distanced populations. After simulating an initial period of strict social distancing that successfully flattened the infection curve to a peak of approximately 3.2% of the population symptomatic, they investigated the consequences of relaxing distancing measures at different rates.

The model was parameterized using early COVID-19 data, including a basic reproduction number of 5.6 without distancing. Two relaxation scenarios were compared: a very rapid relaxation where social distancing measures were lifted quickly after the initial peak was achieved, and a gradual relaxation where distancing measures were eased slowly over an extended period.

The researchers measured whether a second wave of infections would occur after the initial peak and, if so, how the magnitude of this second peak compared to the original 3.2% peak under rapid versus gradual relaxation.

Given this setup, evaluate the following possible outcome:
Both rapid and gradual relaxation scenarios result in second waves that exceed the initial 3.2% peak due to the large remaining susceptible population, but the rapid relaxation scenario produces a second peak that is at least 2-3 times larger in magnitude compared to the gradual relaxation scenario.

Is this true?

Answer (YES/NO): NO